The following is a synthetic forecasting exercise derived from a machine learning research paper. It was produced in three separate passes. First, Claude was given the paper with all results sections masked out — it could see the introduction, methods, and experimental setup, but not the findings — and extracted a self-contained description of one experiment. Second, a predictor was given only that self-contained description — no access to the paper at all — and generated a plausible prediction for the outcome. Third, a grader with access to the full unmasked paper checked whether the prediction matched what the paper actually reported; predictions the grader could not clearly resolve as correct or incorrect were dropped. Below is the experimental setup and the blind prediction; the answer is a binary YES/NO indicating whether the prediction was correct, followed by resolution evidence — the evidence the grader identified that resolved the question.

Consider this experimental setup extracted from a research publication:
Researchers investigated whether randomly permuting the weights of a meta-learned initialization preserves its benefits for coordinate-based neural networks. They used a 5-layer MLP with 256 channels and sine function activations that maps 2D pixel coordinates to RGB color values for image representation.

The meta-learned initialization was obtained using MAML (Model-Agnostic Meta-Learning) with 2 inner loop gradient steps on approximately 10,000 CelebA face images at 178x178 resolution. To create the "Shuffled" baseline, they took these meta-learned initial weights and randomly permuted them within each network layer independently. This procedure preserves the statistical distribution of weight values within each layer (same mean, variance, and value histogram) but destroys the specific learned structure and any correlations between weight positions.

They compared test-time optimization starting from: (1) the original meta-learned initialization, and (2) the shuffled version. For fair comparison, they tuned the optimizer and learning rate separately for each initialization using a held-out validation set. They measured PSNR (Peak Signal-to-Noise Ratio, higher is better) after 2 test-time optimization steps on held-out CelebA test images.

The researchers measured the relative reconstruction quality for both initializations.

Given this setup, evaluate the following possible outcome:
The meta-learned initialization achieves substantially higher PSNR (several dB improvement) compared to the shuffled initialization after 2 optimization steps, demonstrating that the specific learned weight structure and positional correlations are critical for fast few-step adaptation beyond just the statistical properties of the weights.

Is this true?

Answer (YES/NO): YES